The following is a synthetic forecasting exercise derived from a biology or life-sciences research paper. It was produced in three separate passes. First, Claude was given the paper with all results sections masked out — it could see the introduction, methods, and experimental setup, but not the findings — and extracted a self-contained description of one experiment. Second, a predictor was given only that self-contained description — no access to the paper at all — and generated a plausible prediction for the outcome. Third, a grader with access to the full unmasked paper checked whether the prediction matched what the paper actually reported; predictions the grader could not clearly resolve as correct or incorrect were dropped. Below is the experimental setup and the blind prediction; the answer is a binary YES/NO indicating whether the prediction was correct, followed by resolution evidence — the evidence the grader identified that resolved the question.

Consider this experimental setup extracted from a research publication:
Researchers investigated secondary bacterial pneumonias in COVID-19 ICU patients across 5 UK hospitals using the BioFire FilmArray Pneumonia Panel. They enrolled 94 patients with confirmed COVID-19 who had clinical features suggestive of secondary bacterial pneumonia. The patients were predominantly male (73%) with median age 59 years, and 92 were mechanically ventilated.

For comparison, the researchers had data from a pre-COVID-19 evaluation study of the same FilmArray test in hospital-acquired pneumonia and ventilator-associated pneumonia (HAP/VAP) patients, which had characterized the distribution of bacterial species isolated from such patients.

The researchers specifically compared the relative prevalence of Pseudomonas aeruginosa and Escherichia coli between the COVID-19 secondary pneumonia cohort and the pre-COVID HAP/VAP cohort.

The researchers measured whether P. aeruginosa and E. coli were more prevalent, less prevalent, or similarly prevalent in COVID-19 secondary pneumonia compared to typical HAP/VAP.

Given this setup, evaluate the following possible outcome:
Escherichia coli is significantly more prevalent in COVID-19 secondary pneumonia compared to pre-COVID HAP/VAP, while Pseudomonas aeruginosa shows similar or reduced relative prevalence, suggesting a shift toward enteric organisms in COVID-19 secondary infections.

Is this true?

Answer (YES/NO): NO